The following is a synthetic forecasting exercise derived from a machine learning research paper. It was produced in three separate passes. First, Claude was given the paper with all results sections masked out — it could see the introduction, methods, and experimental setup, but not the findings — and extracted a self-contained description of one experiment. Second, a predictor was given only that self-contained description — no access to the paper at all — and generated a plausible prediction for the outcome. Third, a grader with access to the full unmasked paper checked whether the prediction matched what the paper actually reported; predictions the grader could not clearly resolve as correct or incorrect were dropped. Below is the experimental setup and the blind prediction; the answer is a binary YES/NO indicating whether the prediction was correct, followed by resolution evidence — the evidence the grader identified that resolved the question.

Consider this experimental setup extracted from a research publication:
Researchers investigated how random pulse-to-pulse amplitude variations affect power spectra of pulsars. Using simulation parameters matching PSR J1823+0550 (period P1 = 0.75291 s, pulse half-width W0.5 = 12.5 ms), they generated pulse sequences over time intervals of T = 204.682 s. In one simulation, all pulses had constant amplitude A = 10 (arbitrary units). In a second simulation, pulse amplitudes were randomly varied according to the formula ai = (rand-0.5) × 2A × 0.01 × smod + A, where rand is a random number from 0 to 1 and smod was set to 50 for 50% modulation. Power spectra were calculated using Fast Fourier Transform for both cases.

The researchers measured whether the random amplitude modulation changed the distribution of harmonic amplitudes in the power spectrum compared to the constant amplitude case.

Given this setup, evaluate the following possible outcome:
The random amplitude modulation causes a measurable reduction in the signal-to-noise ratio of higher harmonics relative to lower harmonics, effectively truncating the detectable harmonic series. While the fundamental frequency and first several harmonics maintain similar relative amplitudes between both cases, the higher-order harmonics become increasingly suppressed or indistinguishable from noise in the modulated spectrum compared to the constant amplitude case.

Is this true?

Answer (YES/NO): NO